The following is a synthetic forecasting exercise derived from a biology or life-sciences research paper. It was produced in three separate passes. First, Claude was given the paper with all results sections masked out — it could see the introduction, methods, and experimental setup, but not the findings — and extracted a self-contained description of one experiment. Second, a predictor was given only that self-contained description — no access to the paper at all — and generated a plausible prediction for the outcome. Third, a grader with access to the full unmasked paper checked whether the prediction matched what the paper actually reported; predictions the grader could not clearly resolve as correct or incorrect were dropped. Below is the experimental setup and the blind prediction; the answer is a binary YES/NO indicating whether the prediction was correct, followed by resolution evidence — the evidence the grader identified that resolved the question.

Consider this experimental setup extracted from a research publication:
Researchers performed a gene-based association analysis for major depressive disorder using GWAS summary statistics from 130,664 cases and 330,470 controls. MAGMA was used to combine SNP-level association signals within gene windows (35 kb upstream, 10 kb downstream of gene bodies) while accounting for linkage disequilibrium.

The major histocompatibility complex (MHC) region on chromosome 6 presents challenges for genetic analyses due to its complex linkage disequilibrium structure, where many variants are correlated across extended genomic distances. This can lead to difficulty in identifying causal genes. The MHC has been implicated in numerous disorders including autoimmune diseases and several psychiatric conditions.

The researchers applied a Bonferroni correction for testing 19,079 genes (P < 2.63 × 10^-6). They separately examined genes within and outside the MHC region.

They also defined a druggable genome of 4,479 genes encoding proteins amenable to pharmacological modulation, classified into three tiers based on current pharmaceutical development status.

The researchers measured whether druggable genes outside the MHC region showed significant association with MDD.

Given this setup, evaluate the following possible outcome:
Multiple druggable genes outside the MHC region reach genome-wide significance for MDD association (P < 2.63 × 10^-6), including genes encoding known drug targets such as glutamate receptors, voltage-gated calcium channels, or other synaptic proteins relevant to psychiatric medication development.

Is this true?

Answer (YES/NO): YES